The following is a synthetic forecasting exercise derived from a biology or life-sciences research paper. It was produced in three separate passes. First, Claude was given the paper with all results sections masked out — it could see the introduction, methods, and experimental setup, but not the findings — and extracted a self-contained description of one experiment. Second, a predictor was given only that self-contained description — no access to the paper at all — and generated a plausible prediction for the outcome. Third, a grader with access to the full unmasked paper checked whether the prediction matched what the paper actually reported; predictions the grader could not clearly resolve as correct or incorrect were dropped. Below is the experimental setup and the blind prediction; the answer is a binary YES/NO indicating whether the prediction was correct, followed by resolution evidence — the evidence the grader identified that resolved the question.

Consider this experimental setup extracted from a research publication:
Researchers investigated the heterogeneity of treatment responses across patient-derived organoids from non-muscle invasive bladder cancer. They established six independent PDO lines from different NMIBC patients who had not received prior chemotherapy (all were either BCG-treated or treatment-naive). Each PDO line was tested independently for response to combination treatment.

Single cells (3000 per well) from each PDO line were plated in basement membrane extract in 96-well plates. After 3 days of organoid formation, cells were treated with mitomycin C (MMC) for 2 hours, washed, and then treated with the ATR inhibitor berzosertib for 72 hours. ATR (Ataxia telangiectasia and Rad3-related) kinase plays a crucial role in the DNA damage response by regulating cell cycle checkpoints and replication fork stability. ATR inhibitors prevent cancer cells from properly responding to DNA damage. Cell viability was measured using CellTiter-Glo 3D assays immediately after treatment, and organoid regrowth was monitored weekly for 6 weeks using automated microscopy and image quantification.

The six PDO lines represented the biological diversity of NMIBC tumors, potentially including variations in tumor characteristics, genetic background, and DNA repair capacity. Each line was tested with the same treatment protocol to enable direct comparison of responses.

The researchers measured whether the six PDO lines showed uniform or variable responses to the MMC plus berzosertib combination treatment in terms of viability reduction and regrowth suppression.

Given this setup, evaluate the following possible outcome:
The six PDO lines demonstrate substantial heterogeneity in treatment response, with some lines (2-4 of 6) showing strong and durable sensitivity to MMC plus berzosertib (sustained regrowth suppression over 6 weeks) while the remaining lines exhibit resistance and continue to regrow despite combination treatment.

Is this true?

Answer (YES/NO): NO